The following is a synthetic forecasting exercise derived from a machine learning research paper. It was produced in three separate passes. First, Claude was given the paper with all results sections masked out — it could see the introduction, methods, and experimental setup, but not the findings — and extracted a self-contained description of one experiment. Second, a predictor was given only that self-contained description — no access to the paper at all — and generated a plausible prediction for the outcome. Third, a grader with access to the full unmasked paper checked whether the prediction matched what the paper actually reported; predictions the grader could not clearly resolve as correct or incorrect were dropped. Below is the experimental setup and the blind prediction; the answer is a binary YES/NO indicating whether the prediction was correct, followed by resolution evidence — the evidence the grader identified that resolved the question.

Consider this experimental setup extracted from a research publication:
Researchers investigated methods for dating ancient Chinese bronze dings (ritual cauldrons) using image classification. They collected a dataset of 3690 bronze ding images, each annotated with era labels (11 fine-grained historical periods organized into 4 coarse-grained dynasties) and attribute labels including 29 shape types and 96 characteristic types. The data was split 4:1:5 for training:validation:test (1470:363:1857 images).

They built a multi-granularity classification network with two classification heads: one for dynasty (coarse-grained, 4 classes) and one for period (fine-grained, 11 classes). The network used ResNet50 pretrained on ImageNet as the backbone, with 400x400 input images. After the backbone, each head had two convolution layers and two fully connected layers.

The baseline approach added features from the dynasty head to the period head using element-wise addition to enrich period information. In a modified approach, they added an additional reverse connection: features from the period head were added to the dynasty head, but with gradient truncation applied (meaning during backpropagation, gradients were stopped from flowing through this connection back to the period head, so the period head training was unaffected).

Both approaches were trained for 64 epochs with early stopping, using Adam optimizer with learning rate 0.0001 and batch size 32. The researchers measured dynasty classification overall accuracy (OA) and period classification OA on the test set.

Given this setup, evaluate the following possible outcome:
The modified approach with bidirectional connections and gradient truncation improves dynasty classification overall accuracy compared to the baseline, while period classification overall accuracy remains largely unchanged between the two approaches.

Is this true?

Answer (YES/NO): NO